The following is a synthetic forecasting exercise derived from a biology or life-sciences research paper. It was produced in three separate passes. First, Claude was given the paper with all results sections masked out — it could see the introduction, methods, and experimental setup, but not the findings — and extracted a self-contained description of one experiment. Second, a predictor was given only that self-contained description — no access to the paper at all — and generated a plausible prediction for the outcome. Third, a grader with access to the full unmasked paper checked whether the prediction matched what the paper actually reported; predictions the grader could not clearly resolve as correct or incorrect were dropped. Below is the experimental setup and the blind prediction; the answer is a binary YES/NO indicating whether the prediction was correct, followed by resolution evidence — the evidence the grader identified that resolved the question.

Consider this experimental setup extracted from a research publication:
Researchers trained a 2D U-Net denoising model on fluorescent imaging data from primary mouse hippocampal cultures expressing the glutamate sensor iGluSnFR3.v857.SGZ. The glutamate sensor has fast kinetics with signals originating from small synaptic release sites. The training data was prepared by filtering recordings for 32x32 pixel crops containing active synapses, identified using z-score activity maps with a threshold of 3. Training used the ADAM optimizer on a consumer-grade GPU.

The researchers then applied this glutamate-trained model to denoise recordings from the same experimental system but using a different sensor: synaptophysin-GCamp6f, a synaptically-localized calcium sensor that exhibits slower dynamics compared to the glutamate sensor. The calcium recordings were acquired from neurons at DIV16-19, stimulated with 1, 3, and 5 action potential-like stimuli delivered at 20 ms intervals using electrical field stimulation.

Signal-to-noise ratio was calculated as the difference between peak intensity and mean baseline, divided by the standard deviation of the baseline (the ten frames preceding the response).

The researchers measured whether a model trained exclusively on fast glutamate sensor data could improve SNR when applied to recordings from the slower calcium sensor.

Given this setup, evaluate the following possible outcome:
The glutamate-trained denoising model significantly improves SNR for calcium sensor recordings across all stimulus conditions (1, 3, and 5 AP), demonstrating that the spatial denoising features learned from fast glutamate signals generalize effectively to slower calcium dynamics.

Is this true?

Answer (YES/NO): YES